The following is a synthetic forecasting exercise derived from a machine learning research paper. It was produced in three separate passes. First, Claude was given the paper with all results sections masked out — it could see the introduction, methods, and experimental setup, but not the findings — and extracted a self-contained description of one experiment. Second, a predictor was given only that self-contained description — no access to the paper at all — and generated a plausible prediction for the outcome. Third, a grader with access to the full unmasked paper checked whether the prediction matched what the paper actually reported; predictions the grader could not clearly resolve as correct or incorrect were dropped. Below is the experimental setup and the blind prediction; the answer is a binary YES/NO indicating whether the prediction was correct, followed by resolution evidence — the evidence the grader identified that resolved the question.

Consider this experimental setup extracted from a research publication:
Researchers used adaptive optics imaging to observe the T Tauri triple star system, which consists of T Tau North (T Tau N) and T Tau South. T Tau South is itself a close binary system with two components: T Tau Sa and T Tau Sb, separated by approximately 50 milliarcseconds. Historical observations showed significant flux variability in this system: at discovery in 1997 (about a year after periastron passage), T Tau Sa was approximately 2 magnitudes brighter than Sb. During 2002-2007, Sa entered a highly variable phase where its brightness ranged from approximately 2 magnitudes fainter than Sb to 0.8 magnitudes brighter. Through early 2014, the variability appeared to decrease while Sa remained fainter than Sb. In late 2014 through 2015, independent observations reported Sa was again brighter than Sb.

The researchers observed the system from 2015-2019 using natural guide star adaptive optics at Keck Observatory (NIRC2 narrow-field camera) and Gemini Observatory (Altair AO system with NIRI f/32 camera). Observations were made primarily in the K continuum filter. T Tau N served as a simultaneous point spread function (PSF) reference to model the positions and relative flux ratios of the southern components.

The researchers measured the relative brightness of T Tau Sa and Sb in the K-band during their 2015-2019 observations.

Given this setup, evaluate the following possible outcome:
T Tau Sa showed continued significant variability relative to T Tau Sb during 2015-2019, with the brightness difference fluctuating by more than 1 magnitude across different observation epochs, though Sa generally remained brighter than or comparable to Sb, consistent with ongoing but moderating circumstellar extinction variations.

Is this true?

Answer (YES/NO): NO